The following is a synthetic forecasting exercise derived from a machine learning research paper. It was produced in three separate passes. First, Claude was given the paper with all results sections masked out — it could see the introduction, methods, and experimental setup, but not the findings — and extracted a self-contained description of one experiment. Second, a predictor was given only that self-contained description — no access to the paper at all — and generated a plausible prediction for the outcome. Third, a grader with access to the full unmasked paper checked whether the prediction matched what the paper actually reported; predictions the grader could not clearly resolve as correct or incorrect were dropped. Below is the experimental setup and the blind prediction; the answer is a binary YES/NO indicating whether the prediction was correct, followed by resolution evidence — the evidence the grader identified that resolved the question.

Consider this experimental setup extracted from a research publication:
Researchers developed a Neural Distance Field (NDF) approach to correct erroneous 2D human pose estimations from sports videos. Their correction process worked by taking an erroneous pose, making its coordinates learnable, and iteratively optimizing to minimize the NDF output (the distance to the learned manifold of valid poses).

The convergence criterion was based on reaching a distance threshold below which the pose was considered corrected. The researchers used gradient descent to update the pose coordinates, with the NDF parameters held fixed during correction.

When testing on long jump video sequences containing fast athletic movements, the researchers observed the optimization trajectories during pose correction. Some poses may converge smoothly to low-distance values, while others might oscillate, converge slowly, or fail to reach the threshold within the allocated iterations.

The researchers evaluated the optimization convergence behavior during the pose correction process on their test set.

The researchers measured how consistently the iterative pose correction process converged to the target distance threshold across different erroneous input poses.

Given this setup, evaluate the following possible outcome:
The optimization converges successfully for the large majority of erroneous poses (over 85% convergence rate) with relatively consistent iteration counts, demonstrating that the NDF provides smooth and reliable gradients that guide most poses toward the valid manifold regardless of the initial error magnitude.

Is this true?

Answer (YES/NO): NO